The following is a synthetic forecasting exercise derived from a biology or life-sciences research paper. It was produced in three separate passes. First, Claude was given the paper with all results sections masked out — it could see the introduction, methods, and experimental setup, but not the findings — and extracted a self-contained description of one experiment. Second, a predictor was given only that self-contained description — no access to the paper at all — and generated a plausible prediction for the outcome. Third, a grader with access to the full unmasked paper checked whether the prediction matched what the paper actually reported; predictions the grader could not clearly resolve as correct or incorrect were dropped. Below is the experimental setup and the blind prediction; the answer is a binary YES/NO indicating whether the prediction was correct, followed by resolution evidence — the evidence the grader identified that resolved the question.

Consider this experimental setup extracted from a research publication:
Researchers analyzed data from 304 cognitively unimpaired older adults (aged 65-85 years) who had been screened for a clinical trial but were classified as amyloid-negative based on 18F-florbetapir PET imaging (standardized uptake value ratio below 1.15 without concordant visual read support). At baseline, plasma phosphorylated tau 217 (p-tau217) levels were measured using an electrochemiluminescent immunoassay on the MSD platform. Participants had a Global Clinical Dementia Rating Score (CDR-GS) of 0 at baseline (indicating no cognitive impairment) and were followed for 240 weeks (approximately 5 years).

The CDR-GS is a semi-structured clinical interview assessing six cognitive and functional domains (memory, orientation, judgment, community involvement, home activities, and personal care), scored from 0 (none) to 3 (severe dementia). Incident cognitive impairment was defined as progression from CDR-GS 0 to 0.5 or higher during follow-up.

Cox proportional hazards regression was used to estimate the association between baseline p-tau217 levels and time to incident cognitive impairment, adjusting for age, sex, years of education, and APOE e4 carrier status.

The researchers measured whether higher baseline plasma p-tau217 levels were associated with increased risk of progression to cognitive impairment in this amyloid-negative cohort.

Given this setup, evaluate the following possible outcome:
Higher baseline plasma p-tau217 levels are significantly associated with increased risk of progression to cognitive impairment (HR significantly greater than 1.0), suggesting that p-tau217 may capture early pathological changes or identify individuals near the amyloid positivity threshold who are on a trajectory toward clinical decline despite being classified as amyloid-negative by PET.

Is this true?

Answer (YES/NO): YES